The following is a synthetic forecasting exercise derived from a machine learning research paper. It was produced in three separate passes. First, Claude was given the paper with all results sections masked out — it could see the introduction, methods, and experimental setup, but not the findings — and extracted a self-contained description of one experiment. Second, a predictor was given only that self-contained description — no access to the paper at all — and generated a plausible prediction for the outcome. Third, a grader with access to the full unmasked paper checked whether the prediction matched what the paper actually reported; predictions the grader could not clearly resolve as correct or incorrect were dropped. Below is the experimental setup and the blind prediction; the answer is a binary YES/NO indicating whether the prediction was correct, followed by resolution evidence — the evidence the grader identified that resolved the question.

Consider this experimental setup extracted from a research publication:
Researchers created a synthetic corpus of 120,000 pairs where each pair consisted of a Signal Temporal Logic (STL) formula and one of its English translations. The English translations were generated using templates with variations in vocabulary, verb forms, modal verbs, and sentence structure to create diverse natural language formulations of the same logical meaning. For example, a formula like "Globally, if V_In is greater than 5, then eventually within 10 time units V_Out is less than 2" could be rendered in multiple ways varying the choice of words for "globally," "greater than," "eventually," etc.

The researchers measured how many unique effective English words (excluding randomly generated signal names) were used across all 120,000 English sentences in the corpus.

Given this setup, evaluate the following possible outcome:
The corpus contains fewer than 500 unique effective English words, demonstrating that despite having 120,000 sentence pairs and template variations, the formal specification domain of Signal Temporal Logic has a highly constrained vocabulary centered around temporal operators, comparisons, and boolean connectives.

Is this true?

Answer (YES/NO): YES